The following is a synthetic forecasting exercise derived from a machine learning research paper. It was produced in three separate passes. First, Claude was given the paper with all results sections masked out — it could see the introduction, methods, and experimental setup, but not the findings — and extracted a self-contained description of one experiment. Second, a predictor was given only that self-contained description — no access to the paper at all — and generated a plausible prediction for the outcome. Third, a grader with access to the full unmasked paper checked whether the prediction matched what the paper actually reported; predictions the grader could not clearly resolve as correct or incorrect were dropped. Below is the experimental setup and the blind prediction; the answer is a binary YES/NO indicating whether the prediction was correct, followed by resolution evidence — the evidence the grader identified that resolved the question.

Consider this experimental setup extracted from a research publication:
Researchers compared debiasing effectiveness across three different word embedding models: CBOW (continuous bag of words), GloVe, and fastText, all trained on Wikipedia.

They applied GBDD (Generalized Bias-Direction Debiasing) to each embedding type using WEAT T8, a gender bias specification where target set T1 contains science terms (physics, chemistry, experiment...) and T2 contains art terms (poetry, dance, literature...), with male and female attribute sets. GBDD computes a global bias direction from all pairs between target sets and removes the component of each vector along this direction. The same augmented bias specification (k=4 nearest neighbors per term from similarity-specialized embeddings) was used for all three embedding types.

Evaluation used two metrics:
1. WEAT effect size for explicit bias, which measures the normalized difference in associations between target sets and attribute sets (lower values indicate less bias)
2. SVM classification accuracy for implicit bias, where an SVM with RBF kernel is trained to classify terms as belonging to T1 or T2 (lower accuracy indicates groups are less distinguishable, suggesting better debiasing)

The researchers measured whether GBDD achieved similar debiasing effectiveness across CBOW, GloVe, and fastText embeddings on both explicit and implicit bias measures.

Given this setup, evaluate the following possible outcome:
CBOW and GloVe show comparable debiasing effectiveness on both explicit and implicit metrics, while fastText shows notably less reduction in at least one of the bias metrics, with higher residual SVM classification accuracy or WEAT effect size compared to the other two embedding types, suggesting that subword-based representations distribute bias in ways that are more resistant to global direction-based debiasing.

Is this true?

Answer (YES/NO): NO